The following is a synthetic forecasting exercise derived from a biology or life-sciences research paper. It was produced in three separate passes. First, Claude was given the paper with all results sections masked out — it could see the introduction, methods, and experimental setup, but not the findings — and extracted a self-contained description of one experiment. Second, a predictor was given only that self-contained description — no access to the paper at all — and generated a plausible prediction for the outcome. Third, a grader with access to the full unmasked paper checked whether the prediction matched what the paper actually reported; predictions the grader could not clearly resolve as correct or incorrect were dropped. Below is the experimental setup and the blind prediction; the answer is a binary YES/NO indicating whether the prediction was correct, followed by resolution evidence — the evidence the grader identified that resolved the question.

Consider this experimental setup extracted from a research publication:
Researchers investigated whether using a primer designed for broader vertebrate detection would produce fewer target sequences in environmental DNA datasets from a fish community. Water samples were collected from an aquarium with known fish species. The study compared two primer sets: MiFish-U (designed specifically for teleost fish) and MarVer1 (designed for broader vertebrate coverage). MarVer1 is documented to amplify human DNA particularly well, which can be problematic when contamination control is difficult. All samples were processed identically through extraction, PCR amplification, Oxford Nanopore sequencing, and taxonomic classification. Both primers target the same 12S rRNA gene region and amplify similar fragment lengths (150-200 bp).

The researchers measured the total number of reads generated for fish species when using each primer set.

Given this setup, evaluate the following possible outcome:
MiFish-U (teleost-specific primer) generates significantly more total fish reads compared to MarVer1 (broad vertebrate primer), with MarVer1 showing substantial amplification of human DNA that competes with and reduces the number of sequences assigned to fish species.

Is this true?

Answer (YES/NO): NO